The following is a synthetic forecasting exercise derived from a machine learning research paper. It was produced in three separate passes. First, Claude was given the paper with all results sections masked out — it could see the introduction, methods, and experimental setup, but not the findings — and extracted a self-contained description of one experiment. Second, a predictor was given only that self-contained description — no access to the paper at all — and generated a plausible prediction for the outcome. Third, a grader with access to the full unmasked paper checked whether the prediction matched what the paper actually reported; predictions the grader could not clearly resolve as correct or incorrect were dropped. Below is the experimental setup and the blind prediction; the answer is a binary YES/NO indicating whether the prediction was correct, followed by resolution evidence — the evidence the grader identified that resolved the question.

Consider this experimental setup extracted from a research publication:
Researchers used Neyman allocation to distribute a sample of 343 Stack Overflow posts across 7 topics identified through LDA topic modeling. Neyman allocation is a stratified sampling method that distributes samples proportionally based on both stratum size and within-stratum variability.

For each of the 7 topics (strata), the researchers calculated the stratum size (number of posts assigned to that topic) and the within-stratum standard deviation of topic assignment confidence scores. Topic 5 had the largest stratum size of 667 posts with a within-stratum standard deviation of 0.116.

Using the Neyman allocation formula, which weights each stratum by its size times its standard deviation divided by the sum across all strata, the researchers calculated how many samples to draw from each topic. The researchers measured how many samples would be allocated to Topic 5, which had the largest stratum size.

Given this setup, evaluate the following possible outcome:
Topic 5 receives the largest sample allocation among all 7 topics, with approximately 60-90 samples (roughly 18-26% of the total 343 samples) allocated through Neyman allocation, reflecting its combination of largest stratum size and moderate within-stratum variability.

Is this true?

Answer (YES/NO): YES